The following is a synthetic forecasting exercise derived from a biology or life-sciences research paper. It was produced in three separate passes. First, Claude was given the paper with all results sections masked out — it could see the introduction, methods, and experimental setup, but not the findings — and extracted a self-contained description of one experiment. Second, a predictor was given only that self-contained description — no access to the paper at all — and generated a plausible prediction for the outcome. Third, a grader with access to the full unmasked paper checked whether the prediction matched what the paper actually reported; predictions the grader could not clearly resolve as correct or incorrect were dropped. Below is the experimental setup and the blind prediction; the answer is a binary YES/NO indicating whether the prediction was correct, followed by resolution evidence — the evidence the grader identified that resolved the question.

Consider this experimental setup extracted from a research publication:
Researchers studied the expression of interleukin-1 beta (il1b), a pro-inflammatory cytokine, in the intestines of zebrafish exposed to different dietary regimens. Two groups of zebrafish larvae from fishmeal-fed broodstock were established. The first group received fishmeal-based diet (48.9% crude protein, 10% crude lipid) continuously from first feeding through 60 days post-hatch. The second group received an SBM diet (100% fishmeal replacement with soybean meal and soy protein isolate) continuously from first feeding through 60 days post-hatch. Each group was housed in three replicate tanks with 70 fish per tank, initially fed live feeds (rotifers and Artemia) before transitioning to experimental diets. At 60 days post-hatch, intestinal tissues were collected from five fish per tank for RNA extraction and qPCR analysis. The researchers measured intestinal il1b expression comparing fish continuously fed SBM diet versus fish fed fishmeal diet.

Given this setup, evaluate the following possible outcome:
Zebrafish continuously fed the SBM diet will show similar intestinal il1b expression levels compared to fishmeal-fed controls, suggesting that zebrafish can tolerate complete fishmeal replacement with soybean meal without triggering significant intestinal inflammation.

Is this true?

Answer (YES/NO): YES